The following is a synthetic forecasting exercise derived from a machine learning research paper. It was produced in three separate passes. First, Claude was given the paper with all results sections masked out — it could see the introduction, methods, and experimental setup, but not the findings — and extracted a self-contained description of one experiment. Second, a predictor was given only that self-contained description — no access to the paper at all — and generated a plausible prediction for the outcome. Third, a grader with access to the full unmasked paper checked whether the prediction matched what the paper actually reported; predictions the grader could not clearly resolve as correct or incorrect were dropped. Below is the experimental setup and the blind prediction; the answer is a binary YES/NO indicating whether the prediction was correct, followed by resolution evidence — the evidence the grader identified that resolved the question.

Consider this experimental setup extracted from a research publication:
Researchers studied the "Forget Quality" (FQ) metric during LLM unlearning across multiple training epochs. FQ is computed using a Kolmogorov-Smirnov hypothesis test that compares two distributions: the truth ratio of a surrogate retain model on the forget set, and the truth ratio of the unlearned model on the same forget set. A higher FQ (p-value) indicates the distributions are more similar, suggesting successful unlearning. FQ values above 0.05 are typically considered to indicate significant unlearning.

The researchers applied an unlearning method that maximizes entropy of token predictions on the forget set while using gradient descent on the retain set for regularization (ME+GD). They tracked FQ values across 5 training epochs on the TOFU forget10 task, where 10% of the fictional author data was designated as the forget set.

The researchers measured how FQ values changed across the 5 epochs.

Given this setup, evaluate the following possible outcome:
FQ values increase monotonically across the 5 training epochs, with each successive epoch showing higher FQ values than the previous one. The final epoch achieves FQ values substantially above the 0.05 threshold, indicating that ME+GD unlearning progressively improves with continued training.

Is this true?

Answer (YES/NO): NO